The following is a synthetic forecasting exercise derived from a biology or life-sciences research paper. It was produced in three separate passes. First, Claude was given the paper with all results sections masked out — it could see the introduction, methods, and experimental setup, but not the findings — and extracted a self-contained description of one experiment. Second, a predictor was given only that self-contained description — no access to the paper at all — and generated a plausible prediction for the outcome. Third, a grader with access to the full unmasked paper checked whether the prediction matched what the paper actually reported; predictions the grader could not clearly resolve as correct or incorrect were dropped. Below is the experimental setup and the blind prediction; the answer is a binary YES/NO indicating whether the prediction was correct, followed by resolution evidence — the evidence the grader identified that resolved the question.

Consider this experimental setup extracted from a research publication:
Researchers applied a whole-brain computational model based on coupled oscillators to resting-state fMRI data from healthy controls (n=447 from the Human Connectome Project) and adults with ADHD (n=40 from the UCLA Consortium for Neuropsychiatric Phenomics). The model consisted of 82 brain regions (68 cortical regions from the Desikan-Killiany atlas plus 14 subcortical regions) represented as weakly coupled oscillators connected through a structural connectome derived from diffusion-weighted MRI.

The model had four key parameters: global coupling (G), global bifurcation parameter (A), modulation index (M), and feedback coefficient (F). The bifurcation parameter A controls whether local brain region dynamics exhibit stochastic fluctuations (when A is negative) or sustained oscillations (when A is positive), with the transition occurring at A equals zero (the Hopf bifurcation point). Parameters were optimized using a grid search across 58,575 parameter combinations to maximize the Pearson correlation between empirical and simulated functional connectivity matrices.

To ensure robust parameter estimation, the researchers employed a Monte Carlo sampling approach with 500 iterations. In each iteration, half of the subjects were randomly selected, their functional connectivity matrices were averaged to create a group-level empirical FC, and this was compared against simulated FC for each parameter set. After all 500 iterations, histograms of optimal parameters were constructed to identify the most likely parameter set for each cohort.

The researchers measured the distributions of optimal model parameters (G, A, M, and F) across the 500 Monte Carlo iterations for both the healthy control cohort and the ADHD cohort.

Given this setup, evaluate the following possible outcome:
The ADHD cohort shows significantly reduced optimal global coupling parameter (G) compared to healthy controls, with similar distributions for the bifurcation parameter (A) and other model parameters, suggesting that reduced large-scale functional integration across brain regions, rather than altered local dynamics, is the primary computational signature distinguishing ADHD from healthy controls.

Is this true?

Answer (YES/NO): NO